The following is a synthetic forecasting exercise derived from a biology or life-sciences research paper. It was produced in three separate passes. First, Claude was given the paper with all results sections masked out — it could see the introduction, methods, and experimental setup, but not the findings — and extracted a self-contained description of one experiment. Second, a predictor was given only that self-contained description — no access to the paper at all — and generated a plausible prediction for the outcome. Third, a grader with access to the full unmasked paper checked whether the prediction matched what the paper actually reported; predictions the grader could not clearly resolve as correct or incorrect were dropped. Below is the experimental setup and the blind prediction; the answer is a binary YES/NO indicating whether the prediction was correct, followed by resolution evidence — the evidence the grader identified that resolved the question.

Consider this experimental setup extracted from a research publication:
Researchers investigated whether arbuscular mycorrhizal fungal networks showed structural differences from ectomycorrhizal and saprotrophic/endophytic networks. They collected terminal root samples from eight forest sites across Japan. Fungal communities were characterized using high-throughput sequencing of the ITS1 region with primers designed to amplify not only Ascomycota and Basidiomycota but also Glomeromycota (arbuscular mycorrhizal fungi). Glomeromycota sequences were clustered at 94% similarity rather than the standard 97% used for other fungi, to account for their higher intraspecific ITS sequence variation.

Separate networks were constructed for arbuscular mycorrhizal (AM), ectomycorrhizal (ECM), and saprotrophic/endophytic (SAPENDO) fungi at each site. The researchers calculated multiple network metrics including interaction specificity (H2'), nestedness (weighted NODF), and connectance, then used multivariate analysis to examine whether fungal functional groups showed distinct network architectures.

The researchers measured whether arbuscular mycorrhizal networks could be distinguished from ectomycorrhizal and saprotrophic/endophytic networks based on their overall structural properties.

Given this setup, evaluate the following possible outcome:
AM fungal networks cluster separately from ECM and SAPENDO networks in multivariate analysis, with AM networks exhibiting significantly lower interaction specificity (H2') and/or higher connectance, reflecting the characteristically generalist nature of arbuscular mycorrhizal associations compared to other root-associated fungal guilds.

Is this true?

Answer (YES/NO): NO